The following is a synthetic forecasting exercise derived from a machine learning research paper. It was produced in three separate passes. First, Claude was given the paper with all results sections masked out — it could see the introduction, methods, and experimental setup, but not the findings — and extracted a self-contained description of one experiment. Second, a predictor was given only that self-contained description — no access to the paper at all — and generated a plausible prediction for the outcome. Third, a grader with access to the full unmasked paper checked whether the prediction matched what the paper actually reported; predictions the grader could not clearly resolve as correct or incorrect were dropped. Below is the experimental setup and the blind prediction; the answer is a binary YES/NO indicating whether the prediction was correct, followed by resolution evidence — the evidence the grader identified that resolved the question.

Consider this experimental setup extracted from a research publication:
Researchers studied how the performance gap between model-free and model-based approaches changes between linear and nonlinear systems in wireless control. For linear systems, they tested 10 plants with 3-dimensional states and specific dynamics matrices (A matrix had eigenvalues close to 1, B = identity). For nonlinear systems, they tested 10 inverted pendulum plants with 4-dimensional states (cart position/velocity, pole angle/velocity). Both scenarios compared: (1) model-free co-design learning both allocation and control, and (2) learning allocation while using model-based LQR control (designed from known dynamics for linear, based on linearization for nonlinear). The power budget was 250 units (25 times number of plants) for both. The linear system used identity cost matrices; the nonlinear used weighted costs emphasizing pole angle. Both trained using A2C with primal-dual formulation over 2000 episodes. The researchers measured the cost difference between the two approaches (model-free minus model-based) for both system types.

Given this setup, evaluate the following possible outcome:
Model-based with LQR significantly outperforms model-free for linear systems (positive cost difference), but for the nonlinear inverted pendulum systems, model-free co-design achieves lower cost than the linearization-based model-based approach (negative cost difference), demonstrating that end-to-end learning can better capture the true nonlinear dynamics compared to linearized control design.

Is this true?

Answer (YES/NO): NO